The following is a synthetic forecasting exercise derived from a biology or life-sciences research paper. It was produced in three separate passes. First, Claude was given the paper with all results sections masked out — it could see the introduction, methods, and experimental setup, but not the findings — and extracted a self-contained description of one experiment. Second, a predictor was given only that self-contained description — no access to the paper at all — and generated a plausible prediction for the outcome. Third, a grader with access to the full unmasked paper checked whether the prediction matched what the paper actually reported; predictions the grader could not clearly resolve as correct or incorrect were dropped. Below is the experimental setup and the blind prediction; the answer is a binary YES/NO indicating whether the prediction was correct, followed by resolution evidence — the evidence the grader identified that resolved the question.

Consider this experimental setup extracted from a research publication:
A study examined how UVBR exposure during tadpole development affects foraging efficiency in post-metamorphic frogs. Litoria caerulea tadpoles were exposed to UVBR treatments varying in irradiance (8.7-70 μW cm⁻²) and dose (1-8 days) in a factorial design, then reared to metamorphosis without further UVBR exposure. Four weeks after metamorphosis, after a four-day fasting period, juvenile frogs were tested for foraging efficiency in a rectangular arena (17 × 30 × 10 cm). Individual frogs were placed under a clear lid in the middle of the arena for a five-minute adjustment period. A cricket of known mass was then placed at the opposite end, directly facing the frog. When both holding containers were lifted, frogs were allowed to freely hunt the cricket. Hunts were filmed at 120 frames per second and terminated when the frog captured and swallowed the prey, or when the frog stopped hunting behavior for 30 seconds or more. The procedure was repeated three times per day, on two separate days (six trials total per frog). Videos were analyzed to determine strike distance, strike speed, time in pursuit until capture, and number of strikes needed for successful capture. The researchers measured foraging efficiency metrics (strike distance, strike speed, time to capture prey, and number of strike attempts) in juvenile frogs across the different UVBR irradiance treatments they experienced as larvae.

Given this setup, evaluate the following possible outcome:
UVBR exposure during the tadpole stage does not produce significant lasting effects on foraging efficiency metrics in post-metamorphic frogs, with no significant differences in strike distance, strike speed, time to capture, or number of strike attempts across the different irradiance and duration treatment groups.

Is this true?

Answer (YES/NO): YES